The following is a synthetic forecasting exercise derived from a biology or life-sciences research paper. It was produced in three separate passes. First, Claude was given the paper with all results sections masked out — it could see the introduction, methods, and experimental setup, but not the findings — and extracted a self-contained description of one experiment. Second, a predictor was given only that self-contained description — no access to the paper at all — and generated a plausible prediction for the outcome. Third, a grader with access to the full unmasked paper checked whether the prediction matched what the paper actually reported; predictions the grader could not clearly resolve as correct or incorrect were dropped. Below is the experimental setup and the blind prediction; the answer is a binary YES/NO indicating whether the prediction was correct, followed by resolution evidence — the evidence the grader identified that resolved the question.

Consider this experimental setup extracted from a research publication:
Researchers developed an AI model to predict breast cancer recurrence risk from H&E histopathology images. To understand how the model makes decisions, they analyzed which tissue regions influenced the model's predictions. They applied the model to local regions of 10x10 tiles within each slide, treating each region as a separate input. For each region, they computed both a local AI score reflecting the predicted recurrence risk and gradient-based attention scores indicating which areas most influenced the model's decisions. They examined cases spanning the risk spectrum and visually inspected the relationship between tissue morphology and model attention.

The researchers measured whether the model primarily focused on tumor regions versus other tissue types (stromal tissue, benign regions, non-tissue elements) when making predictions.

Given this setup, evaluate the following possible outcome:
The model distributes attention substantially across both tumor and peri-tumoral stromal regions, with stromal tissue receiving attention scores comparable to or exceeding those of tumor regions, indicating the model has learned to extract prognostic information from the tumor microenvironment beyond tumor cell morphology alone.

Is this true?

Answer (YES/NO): NO